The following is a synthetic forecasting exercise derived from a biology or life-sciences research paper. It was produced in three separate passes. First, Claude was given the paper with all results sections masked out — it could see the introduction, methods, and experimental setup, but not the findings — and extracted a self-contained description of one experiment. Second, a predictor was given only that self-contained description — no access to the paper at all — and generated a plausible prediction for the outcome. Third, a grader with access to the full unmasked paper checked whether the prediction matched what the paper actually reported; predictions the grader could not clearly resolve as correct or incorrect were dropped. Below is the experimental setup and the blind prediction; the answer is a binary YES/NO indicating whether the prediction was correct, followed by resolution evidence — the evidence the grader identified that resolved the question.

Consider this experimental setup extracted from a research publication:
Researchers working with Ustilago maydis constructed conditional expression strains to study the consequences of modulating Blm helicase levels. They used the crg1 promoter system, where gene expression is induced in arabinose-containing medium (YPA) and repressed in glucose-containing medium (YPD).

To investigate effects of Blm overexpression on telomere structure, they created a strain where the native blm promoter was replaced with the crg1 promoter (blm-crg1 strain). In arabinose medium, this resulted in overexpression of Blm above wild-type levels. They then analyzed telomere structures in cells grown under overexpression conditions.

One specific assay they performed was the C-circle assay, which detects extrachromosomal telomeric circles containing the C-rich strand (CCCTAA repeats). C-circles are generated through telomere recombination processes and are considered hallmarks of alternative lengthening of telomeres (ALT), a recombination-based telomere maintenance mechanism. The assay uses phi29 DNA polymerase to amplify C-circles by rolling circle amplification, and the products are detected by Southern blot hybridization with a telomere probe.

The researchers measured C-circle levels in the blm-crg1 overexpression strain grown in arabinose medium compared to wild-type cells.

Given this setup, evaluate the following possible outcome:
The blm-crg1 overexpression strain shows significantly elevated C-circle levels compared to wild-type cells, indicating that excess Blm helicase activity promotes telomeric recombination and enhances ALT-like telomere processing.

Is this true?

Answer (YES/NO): YES